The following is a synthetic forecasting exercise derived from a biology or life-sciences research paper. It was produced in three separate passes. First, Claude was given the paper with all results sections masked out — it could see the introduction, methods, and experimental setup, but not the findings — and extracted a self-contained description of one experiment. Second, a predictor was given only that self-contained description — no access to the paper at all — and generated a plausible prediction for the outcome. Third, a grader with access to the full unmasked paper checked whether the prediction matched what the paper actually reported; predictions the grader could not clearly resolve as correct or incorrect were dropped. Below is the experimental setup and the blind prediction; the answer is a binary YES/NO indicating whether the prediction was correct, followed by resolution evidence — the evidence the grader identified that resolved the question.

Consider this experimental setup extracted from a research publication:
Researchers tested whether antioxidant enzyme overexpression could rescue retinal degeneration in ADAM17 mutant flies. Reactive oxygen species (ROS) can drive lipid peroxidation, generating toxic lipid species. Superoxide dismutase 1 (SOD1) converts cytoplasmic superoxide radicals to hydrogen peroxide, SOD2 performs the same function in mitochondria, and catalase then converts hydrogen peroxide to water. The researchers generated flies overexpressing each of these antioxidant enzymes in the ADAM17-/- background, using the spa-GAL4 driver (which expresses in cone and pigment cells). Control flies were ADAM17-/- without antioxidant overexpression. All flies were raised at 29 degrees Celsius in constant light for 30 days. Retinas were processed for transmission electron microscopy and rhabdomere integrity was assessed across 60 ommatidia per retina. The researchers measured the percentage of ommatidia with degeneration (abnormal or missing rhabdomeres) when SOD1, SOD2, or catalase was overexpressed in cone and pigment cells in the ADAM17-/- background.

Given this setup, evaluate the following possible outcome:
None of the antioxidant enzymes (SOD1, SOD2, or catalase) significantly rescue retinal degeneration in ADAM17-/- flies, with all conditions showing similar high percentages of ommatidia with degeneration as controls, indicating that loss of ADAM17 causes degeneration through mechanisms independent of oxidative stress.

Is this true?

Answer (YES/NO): NO